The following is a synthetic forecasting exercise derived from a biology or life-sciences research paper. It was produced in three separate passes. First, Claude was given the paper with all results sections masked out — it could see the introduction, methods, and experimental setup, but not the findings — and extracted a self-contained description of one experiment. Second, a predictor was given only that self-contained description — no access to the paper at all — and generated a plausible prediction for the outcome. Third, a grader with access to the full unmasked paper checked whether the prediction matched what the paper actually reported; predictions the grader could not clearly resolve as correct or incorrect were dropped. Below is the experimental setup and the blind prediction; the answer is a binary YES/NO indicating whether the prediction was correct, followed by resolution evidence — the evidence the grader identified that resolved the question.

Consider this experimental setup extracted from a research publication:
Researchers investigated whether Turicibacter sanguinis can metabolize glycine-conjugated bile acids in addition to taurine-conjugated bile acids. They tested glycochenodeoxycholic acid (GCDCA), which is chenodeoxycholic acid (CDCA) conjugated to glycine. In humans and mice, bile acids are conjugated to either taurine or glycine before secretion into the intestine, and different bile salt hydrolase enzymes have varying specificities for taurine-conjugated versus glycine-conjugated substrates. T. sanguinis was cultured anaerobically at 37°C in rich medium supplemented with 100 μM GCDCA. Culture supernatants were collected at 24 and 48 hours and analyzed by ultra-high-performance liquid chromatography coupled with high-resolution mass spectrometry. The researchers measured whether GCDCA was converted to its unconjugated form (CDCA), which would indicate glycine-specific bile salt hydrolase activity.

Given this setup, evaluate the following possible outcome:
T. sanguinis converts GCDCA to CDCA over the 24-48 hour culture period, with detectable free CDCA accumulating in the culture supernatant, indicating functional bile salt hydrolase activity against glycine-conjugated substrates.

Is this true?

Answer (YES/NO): YES